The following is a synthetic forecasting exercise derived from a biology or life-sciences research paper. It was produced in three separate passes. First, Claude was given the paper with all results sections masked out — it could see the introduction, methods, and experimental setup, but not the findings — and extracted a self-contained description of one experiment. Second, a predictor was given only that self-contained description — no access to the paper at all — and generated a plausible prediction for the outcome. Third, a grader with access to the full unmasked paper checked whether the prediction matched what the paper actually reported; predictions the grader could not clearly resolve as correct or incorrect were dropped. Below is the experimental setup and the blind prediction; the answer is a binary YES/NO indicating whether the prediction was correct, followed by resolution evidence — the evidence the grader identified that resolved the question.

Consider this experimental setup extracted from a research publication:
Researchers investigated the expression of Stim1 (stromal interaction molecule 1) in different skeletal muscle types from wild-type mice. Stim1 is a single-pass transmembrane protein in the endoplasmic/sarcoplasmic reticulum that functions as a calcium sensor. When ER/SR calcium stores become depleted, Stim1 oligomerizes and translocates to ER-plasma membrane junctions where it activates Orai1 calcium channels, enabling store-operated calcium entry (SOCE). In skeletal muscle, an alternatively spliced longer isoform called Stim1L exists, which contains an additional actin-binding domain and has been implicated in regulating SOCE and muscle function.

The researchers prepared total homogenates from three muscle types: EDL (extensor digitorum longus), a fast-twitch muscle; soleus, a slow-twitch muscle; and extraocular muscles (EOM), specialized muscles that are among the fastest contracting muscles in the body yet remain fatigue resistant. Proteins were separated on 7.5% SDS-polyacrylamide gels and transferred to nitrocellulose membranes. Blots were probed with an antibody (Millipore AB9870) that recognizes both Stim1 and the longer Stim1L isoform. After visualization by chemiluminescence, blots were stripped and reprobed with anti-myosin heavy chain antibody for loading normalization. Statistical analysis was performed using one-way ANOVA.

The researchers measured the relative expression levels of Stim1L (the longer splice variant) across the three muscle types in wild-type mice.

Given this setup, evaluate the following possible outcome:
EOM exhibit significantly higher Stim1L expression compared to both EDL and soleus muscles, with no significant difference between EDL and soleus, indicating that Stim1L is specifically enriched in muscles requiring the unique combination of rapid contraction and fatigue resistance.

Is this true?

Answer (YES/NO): NO